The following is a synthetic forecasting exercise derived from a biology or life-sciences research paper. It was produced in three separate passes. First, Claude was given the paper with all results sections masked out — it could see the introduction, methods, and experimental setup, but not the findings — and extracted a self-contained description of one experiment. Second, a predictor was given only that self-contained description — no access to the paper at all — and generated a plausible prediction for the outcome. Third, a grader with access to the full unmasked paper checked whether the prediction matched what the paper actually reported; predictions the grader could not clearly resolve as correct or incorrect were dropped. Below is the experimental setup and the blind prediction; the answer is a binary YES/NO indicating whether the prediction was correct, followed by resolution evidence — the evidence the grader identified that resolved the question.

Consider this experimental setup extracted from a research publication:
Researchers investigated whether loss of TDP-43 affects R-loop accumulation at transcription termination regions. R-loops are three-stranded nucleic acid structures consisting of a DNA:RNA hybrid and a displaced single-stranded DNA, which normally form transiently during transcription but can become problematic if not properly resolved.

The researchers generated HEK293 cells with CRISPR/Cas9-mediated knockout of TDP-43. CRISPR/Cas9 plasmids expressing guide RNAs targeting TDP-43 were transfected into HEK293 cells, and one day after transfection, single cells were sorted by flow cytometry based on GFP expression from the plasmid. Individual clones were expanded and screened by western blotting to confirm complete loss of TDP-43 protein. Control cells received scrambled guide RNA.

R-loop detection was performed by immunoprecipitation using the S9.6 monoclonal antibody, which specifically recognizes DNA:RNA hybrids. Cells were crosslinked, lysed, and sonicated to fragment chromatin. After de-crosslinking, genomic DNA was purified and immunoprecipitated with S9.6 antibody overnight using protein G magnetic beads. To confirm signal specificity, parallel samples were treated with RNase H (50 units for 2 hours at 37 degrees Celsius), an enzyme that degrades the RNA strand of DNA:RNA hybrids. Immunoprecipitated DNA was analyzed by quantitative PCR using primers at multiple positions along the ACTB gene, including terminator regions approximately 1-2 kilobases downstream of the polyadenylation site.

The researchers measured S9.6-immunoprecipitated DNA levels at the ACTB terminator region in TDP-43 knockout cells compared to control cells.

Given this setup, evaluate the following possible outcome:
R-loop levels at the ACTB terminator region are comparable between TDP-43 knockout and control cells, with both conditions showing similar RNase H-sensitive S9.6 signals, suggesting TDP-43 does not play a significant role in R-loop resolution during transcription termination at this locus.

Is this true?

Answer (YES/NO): NO